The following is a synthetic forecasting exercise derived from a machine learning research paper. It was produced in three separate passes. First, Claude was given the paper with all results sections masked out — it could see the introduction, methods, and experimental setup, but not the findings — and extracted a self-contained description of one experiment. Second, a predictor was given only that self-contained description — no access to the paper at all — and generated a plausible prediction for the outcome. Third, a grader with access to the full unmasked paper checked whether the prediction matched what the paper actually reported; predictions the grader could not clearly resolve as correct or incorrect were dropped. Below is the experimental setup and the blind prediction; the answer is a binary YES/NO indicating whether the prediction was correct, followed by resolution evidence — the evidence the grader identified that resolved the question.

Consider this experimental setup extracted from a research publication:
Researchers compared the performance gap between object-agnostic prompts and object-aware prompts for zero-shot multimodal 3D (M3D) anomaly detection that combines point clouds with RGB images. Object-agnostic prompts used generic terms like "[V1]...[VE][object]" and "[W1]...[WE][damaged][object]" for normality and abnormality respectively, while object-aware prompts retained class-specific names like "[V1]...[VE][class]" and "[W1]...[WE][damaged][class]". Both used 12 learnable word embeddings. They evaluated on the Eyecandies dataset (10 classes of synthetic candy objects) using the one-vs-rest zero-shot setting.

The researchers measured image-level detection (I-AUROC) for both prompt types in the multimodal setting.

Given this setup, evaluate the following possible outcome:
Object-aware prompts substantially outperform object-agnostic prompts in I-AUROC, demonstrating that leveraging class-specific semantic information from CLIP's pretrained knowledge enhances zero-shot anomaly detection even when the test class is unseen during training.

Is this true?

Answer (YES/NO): NO